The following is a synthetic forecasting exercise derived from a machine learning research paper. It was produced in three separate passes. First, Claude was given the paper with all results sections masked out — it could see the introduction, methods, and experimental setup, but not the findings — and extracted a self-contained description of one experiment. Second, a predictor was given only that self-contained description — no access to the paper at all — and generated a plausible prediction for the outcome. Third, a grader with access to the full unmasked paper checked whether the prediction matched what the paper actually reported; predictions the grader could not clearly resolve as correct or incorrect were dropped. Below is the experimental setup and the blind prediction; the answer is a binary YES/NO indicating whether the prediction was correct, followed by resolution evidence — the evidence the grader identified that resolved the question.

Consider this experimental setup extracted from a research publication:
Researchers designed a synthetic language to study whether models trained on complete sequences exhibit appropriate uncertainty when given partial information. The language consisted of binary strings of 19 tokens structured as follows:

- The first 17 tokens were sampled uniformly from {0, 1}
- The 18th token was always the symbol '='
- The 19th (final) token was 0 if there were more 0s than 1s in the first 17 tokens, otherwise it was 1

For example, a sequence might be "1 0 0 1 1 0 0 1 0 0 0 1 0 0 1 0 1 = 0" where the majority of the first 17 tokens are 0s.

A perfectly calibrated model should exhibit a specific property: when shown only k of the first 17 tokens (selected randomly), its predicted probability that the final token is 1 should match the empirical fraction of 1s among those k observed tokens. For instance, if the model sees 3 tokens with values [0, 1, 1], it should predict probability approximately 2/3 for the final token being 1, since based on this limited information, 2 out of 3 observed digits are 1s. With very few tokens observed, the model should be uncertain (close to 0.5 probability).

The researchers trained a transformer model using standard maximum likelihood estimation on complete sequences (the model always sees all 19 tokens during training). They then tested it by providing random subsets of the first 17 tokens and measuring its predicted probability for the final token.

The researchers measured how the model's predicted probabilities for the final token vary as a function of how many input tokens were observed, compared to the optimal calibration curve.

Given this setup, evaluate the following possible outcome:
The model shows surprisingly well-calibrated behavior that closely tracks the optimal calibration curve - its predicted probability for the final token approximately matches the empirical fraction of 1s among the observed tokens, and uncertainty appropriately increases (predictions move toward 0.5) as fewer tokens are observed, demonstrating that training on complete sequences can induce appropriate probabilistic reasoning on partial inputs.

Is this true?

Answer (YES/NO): NO